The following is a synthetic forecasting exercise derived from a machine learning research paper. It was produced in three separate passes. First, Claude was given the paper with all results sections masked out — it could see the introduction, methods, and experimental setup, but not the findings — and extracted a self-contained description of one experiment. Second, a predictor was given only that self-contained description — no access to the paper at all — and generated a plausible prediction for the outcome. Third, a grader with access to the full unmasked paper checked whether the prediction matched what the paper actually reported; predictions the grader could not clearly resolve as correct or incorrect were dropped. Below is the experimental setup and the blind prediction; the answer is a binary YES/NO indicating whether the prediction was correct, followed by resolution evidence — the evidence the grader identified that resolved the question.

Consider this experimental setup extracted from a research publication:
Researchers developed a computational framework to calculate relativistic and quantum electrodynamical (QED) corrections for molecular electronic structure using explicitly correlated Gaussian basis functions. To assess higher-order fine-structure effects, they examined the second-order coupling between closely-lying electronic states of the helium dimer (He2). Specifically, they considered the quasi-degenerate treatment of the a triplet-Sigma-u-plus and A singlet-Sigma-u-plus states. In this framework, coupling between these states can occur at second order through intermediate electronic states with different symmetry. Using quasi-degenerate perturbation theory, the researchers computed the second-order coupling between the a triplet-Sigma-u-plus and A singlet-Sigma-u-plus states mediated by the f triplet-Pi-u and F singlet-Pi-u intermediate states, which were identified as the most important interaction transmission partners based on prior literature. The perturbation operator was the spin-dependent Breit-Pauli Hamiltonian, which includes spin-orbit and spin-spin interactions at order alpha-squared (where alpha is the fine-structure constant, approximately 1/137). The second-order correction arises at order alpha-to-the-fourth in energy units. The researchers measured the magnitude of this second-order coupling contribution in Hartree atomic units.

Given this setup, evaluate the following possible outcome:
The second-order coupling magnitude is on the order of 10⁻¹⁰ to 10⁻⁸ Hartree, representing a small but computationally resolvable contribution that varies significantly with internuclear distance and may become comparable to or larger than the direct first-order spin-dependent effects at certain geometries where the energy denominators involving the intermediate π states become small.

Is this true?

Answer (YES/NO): NO